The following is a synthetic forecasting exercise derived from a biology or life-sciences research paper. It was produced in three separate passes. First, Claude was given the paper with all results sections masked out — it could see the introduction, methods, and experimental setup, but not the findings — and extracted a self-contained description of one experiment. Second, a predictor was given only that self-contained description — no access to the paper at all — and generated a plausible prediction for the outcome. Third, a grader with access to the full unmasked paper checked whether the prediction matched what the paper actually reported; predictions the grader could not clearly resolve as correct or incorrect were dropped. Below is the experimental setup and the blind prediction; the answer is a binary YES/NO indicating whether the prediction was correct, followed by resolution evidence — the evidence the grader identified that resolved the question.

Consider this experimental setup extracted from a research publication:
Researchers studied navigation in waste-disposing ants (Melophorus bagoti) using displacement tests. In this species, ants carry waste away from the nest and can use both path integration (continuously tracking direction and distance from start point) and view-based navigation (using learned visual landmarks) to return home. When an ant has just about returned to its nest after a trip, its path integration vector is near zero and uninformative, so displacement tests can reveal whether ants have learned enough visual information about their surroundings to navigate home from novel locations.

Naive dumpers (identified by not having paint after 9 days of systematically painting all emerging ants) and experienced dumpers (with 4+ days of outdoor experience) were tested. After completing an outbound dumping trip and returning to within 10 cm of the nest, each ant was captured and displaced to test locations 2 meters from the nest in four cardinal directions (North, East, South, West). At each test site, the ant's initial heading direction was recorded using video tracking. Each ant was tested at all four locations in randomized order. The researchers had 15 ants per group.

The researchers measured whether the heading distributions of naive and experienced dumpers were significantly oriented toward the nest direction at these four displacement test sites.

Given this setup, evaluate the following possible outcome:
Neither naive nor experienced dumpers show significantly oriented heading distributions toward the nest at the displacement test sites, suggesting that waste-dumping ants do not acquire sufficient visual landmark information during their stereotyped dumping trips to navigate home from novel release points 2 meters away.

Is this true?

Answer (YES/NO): NO